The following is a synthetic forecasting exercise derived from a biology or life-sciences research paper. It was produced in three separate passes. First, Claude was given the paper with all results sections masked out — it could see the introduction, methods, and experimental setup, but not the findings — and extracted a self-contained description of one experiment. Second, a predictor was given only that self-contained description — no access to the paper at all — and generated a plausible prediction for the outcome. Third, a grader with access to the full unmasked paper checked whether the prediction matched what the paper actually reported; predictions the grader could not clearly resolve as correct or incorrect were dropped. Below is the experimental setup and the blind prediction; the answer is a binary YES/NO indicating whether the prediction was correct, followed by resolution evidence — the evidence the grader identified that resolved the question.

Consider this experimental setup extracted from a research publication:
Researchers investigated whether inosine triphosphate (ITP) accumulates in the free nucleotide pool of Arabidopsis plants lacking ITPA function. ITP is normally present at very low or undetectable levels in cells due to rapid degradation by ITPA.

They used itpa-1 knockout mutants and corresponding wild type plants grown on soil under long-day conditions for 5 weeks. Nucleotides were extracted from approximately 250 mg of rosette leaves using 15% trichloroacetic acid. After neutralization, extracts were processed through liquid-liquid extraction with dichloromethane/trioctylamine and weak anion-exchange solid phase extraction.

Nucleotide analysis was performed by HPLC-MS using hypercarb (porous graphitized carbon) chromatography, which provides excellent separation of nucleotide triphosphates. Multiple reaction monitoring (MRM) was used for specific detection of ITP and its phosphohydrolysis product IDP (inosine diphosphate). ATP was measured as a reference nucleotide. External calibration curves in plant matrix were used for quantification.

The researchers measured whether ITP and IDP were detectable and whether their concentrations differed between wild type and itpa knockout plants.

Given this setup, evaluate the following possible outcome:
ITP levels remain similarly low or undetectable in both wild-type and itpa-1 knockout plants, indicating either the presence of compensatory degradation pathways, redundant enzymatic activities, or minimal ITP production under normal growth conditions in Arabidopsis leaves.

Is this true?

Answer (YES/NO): NO